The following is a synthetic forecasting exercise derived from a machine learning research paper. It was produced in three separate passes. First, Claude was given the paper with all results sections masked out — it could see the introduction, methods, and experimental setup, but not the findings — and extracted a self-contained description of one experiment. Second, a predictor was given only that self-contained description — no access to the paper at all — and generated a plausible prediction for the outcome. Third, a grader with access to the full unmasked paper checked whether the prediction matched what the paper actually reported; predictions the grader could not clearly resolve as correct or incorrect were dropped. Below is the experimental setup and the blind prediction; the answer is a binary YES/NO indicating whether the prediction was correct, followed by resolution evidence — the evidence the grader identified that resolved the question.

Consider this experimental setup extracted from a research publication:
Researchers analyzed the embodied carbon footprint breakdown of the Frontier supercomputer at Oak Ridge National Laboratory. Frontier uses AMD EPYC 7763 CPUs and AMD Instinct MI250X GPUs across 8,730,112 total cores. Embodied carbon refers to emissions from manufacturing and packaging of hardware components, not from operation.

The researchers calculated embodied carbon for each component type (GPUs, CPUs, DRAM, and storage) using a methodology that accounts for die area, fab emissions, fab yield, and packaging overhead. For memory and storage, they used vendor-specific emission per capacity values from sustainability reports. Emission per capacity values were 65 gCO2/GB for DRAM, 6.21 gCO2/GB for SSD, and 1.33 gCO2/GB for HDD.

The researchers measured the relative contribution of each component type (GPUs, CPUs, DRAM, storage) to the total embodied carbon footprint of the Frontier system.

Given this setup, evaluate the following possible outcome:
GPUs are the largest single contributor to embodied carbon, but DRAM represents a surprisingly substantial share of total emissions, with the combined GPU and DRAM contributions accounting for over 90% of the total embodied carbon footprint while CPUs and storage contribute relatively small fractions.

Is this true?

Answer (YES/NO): NO